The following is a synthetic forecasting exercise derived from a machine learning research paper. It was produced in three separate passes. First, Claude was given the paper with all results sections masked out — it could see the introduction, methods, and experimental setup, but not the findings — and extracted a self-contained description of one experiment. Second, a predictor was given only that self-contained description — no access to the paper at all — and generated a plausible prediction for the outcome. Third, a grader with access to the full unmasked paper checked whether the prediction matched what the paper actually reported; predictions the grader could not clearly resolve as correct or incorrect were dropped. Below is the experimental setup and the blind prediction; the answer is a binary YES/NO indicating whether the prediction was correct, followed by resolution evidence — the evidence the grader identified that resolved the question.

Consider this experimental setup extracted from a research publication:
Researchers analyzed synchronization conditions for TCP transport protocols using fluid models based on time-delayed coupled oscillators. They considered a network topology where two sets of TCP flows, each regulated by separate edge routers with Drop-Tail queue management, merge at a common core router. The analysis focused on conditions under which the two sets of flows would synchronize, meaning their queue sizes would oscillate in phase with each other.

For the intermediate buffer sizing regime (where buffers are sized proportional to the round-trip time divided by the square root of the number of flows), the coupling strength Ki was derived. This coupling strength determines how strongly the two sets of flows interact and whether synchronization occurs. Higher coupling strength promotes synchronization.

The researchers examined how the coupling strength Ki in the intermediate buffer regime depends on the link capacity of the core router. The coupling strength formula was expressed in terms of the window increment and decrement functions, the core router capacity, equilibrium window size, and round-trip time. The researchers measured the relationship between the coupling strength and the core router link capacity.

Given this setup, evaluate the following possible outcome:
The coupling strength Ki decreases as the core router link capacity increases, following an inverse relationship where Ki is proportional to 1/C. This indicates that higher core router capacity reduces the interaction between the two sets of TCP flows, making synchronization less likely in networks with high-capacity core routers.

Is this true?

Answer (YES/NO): NO